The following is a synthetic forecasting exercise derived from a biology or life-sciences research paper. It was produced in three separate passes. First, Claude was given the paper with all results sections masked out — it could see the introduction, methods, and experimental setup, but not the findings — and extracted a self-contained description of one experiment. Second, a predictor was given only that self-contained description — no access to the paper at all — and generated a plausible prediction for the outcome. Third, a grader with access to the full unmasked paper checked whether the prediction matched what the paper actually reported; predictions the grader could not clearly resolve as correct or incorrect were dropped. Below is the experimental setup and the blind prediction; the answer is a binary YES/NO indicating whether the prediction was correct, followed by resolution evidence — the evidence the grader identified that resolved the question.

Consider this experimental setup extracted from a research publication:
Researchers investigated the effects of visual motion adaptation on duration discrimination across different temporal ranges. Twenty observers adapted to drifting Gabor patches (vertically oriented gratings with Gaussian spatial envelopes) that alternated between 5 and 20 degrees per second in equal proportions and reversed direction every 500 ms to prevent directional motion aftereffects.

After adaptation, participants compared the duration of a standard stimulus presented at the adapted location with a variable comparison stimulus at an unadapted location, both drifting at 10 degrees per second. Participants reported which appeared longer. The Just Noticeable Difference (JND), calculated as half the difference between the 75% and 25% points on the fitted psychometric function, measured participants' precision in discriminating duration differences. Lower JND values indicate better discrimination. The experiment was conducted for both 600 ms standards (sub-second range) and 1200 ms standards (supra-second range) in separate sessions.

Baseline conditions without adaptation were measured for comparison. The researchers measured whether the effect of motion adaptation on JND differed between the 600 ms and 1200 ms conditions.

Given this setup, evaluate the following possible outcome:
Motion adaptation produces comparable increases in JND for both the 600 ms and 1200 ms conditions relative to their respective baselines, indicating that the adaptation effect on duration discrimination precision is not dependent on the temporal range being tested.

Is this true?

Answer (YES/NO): NO